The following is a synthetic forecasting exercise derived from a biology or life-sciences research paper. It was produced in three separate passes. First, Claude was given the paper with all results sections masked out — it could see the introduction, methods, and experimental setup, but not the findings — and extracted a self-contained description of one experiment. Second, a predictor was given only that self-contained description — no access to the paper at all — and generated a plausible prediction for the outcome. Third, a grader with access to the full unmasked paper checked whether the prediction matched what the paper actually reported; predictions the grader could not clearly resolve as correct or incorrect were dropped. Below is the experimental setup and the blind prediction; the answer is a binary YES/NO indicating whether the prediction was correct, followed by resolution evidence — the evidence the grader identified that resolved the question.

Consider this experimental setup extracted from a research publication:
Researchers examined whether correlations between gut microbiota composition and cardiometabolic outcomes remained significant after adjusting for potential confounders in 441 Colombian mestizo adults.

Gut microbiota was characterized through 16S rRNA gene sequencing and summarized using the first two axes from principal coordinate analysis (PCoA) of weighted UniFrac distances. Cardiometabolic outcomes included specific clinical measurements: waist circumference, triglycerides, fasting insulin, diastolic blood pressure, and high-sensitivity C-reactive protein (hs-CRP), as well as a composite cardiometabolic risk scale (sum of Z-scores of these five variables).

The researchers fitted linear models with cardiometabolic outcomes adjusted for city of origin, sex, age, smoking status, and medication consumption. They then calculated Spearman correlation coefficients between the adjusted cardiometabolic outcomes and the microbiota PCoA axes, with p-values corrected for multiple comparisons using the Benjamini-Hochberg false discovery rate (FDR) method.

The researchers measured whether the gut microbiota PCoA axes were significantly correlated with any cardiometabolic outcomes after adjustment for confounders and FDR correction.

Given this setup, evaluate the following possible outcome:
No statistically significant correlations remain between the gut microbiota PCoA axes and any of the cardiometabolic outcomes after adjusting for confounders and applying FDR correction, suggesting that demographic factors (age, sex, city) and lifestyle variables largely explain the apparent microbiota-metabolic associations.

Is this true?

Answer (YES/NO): NO